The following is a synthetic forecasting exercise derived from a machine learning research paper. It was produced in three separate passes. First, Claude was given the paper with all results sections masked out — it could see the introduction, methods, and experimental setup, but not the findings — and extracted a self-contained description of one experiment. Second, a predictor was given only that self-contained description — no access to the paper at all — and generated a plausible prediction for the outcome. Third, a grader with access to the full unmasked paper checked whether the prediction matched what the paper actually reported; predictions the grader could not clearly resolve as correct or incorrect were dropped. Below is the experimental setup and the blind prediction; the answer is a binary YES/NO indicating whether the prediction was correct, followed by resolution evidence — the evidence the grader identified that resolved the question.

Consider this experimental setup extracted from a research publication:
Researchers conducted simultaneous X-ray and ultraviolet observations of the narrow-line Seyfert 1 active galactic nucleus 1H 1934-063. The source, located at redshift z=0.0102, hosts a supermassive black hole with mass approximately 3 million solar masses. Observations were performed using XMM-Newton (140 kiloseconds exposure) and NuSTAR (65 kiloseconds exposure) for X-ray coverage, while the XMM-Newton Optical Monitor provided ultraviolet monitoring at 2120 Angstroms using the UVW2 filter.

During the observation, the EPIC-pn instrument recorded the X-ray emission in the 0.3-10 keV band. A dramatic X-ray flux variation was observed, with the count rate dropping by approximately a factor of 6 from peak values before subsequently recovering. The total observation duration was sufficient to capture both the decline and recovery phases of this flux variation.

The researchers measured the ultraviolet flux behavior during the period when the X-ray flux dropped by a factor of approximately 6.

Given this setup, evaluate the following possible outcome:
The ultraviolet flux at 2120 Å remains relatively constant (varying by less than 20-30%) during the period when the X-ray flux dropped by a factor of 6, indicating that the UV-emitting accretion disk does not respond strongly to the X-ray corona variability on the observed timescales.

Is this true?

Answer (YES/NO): YES